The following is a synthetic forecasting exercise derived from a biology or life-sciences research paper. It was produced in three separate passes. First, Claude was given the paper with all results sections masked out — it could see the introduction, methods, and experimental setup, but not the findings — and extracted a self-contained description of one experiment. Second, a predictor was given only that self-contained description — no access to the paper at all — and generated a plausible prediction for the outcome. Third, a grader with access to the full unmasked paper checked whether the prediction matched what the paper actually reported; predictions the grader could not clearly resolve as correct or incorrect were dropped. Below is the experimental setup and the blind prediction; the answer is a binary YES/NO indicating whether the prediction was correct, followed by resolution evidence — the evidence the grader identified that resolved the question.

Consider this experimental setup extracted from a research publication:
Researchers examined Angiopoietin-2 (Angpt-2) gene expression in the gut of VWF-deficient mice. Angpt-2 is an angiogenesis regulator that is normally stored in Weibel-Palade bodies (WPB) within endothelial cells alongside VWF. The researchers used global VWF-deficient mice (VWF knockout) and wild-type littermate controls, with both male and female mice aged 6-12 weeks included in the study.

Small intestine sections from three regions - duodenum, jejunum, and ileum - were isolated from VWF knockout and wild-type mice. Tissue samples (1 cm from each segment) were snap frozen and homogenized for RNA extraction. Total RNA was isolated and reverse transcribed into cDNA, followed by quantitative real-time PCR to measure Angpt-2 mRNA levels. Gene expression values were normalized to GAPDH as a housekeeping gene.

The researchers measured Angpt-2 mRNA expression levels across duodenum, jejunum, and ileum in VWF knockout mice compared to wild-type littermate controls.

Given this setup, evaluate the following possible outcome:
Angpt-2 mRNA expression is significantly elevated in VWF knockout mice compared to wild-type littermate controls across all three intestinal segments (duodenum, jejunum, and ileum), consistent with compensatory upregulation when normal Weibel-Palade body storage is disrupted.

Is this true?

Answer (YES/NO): NO